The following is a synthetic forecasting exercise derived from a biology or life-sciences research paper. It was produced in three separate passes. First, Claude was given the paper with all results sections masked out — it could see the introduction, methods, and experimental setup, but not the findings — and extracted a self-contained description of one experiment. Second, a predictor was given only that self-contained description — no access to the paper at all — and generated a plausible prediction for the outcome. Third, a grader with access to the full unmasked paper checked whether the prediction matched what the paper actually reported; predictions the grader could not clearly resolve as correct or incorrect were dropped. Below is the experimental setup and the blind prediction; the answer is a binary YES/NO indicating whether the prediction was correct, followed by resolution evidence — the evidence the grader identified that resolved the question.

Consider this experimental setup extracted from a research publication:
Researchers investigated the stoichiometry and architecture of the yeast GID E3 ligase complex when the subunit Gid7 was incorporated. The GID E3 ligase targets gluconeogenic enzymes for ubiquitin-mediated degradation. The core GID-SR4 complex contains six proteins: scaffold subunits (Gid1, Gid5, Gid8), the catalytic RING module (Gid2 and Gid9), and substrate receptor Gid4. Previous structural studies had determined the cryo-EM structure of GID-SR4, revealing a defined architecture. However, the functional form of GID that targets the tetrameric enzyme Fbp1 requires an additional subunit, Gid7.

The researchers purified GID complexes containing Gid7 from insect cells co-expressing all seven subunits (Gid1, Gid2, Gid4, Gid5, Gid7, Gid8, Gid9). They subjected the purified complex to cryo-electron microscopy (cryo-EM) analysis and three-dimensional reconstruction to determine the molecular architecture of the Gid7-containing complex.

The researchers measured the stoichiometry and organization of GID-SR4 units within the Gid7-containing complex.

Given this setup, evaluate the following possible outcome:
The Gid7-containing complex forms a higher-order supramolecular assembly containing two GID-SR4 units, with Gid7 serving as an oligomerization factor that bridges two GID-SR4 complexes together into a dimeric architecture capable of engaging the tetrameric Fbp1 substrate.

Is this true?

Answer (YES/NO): YES